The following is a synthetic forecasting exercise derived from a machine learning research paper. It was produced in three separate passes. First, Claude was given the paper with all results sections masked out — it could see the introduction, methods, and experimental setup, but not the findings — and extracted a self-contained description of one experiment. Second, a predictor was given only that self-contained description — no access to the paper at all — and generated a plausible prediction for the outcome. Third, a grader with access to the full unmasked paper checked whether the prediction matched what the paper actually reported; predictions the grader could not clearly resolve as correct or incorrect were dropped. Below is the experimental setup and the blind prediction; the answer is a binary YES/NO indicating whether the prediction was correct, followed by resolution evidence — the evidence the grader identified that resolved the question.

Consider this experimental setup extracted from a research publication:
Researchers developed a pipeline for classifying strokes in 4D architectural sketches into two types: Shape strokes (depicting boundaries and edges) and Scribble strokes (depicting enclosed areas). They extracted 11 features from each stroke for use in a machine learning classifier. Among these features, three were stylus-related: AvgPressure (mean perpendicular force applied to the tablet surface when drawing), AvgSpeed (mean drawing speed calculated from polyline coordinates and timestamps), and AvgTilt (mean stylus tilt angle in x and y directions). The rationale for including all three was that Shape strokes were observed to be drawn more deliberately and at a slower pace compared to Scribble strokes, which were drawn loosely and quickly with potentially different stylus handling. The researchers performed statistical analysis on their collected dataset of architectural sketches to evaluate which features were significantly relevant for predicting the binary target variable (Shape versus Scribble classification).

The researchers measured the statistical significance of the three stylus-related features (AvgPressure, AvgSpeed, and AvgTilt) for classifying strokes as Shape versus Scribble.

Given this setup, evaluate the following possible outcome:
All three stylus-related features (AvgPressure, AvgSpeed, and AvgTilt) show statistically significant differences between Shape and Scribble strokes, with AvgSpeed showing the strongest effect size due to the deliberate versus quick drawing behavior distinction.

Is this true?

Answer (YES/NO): NO